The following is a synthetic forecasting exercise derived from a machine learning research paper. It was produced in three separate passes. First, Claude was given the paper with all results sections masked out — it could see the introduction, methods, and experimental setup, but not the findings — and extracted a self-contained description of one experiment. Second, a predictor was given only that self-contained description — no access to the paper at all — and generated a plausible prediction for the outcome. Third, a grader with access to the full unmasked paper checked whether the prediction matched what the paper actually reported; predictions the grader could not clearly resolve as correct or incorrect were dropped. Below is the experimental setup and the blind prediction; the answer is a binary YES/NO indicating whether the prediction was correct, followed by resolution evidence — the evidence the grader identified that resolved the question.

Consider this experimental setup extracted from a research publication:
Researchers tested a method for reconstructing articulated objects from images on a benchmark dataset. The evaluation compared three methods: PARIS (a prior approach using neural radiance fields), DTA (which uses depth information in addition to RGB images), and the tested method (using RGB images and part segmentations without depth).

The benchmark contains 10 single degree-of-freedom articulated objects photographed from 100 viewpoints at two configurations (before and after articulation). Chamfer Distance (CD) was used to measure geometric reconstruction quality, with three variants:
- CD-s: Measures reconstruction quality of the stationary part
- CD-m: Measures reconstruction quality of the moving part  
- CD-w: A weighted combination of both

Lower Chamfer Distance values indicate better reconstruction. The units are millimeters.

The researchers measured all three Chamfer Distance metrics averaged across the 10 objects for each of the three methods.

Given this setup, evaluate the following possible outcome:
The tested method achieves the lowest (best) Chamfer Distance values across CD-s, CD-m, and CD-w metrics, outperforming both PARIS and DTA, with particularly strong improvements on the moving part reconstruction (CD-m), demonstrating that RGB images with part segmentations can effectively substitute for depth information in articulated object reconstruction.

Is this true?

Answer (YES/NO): NO